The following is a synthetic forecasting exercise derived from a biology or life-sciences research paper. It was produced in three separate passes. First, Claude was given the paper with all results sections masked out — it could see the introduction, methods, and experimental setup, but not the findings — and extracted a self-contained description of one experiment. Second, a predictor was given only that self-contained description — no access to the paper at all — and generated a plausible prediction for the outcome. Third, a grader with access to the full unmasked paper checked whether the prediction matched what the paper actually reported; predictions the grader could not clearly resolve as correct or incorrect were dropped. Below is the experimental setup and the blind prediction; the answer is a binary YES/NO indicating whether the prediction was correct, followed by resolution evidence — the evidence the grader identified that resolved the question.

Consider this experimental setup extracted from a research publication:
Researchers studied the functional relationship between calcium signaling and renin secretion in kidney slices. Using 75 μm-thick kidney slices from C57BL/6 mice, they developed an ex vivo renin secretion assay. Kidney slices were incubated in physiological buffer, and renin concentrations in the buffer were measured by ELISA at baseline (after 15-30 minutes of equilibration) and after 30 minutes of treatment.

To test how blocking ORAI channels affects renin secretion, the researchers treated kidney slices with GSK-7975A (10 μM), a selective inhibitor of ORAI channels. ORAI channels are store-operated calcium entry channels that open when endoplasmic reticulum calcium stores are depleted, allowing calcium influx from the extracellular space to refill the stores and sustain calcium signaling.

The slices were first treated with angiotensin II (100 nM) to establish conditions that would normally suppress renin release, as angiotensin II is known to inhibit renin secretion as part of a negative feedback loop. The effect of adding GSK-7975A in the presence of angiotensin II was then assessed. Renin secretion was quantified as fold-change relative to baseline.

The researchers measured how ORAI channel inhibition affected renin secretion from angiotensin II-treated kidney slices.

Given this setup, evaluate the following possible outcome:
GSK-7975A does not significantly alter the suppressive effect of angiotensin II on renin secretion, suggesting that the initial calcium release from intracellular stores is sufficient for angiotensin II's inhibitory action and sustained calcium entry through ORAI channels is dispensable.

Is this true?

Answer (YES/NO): NO